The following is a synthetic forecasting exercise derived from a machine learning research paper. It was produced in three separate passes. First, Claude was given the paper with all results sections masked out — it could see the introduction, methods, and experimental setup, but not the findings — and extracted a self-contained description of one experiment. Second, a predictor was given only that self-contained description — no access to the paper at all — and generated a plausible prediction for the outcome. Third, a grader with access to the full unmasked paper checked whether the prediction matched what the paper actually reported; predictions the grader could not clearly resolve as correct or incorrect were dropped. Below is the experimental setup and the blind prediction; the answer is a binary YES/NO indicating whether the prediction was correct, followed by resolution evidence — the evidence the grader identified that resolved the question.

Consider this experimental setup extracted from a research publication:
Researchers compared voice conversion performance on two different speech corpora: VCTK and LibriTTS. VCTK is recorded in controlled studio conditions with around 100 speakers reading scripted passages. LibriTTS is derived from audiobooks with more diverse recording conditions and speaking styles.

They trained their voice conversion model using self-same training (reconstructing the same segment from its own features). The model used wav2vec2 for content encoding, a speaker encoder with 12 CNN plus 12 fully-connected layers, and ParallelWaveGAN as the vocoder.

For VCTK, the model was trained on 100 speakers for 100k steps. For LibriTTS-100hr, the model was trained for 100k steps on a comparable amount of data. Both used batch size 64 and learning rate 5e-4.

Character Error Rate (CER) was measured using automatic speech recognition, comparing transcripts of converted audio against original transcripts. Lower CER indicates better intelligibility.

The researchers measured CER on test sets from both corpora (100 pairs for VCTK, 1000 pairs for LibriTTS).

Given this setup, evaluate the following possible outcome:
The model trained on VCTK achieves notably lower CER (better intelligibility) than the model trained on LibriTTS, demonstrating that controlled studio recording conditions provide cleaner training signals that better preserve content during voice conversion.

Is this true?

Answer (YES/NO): NO